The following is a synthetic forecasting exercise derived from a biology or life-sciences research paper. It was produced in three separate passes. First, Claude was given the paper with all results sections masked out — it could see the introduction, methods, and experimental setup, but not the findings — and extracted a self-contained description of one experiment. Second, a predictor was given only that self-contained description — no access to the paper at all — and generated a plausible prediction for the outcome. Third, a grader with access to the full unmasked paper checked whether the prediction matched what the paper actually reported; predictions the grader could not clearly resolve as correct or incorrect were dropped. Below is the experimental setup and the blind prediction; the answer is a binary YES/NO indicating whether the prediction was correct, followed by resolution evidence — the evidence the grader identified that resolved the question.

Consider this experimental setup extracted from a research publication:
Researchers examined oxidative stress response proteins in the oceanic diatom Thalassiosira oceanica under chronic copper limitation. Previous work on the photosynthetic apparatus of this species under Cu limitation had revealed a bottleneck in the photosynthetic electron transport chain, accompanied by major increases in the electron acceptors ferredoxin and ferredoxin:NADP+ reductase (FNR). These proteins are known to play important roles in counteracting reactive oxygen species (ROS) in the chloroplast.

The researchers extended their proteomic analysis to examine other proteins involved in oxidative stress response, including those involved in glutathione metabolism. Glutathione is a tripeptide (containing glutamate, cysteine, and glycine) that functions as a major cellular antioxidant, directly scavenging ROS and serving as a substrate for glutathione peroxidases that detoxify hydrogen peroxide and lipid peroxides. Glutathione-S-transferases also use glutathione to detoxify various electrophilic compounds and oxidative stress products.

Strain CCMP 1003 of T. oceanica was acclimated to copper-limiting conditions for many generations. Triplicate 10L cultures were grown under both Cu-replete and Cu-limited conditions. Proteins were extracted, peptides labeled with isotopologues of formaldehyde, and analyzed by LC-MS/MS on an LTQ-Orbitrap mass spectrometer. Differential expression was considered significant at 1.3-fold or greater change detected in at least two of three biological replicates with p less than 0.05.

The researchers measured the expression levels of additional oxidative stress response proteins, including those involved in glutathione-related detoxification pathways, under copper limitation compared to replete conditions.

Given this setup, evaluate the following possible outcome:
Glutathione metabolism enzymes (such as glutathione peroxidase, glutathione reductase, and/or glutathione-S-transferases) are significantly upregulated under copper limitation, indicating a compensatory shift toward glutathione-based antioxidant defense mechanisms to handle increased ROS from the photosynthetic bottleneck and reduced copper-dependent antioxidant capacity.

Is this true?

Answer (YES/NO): YES